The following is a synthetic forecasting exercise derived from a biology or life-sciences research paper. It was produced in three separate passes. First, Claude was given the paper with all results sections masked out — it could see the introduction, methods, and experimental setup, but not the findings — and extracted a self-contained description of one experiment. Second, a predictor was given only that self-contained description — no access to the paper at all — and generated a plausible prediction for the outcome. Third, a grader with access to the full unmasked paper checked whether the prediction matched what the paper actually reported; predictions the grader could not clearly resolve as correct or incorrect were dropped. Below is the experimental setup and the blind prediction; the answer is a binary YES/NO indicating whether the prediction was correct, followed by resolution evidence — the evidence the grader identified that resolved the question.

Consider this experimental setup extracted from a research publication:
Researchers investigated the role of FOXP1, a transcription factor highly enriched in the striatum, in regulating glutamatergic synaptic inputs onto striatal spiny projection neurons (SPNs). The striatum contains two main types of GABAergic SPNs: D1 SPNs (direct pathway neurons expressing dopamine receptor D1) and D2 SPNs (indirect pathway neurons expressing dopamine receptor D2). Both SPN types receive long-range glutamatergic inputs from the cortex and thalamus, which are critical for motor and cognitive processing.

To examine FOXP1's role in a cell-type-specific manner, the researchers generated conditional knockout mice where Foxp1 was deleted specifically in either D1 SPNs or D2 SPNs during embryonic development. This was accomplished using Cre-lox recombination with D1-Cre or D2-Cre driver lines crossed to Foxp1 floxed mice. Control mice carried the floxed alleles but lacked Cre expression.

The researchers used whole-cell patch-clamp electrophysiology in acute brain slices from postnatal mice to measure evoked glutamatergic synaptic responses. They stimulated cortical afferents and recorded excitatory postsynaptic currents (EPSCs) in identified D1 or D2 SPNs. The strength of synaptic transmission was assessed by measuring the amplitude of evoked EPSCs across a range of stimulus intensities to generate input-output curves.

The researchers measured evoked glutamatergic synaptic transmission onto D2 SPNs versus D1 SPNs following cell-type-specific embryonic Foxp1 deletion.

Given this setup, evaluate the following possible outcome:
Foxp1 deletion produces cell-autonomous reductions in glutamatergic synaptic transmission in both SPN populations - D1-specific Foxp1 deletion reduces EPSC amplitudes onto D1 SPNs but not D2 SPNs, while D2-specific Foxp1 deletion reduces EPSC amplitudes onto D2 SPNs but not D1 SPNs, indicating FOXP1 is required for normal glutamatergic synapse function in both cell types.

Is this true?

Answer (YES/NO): NO